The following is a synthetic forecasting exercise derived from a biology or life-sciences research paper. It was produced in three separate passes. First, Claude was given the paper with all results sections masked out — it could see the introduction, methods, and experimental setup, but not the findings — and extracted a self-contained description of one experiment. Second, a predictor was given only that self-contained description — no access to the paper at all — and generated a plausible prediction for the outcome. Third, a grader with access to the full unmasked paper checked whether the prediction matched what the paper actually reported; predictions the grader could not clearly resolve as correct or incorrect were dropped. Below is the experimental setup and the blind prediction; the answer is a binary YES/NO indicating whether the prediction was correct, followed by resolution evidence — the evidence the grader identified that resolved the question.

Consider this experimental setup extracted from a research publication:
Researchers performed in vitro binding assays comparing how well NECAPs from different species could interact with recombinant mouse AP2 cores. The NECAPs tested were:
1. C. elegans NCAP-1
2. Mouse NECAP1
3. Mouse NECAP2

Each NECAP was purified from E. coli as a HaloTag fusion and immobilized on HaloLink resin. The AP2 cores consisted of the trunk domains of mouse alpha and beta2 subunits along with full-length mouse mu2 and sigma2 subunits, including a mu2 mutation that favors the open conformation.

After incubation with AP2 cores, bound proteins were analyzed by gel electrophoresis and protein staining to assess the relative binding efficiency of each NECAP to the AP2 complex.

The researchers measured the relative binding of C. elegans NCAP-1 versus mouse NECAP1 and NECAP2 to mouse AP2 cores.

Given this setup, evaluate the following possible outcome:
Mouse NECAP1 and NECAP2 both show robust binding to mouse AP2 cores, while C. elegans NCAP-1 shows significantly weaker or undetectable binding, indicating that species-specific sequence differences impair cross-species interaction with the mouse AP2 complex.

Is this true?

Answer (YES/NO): NO